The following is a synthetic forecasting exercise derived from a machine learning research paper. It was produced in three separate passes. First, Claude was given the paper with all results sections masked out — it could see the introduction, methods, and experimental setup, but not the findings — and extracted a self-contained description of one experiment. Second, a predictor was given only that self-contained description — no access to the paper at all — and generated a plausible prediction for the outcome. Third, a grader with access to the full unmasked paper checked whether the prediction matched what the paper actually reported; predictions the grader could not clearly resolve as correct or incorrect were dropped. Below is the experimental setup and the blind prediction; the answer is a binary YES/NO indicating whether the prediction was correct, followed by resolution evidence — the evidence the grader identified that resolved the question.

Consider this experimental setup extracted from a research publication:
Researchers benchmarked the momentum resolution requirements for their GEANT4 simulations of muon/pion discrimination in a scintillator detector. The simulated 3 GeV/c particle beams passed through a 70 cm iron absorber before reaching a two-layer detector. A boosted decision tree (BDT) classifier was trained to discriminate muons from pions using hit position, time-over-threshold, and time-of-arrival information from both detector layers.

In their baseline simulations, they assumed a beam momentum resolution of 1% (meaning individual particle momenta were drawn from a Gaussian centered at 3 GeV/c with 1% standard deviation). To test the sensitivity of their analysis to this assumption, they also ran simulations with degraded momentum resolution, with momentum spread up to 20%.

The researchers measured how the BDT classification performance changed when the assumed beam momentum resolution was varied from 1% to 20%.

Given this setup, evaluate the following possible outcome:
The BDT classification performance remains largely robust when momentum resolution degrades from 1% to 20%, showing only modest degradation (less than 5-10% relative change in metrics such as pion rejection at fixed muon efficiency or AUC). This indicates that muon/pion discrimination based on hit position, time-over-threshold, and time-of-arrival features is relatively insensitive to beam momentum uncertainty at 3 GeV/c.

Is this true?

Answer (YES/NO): YES